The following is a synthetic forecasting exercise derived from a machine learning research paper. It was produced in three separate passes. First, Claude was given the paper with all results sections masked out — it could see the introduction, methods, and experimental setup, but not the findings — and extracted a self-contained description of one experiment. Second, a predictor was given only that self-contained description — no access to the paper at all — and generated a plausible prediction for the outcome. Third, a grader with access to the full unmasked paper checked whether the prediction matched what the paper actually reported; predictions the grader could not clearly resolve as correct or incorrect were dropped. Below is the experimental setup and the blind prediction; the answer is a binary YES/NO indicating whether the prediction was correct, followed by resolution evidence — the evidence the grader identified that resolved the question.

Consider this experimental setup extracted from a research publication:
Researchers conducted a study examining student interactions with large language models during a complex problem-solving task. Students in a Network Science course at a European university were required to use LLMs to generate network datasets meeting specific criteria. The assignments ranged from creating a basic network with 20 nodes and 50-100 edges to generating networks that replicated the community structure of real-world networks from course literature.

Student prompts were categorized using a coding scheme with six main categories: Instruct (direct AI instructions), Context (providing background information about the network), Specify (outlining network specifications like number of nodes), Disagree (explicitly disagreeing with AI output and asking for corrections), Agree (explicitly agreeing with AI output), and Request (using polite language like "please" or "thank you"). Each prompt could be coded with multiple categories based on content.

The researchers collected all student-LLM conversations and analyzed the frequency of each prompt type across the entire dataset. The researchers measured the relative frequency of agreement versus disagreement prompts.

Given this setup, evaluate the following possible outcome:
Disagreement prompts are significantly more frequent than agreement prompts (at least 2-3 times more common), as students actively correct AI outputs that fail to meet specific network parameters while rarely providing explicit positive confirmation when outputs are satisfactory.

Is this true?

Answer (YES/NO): YES